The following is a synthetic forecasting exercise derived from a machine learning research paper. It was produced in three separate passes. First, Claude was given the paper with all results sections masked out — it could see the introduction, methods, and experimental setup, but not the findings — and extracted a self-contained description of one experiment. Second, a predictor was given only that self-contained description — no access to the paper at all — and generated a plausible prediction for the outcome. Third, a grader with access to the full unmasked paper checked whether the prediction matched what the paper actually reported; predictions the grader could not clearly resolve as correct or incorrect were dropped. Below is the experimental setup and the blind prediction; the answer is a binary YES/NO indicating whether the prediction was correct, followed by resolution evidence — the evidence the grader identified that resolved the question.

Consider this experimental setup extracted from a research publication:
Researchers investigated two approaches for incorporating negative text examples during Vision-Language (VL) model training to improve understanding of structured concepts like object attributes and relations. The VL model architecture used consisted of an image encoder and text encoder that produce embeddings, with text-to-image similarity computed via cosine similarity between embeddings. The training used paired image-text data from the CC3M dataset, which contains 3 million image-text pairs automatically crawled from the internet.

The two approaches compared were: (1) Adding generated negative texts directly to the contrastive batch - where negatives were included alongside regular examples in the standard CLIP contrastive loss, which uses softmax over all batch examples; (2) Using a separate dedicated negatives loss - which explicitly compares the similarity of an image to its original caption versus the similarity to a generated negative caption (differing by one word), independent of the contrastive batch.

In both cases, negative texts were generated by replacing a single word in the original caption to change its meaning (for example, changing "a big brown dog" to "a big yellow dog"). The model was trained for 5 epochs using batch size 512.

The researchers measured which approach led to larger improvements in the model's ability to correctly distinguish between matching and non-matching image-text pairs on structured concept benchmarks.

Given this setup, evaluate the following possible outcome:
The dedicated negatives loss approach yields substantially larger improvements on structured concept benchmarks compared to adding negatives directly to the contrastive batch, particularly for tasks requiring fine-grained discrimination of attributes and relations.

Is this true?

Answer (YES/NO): NO